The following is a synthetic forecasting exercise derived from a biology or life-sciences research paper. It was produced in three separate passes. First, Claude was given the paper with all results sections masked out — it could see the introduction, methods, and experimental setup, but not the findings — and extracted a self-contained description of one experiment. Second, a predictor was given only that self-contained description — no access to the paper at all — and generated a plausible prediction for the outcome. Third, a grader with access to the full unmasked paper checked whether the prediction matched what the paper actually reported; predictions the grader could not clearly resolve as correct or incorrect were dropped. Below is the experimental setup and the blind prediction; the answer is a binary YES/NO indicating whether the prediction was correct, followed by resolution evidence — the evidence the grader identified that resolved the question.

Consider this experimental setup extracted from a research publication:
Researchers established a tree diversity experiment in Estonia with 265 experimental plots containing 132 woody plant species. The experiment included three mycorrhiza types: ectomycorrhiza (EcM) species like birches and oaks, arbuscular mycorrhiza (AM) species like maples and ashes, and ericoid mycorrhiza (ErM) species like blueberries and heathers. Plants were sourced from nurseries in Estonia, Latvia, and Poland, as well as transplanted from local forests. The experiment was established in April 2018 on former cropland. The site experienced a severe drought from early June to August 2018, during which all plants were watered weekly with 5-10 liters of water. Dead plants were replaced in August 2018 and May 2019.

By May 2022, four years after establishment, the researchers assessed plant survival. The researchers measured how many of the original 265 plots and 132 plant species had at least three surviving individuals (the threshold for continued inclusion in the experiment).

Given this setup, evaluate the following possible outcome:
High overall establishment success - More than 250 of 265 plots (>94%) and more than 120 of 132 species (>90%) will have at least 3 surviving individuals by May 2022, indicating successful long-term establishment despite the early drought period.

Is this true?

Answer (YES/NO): NO